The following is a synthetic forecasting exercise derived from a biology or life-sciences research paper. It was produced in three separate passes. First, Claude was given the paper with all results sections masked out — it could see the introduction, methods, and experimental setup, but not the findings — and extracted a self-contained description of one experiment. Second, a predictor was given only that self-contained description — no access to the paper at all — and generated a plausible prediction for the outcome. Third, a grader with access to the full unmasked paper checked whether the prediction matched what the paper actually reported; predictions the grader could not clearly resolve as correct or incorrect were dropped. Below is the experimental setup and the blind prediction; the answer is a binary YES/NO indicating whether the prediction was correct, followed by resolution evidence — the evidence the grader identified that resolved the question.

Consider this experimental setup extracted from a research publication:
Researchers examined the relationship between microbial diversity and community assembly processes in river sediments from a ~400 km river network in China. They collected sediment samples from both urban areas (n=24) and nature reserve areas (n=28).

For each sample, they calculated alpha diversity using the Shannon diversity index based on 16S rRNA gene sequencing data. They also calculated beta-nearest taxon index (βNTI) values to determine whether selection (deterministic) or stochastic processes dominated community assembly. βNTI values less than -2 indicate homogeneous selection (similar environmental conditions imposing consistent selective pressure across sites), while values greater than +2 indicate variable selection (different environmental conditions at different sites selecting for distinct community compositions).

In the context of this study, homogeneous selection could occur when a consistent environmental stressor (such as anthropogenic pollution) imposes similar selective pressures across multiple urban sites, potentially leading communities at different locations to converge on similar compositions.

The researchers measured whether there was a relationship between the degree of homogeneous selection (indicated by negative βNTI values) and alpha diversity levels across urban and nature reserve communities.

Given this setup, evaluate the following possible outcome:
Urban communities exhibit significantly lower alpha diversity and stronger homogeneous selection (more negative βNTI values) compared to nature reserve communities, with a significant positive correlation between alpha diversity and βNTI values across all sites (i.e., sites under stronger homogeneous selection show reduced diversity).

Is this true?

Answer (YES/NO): NO